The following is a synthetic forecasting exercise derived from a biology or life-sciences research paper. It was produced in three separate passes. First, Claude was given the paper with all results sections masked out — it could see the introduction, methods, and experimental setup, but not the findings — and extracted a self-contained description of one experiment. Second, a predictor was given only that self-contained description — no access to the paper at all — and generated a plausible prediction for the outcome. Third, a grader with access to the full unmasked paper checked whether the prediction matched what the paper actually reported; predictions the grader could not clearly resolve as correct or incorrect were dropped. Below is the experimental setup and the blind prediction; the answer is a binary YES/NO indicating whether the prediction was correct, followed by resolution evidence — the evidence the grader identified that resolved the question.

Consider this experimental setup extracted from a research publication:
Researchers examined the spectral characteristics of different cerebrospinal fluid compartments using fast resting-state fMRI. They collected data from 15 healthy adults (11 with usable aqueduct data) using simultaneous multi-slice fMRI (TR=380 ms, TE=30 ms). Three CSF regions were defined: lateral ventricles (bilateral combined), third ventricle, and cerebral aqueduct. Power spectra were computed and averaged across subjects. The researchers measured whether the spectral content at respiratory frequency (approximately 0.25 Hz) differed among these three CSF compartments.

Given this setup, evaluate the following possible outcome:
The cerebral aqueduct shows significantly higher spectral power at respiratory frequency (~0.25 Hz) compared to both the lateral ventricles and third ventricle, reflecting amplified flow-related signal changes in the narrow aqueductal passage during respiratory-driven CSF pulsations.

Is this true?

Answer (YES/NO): YES